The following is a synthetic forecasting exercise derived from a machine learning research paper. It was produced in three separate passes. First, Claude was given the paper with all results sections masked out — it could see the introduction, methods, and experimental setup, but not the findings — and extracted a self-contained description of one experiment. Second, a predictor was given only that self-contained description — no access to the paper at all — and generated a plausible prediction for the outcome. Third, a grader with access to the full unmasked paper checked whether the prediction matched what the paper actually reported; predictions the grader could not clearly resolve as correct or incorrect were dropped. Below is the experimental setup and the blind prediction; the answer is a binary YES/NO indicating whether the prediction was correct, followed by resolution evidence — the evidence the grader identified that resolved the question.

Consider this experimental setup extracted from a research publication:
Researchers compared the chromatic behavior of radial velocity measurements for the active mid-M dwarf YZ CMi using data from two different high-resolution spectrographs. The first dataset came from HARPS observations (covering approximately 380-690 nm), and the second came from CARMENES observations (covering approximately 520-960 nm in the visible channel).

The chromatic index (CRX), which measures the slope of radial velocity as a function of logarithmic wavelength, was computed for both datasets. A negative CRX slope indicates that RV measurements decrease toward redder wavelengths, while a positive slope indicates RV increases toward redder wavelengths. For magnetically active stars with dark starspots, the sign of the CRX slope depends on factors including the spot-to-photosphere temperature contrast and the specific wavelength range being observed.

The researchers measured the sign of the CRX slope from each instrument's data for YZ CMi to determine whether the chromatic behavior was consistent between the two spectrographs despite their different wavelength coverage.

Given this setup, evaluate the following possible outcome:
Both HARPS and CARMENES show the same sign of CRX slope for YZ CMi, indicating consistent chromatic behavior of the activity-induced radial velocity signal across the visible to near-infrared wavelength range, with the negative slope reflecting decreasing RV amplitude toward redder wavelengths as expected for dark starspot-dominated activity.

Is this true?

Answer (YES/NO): YES